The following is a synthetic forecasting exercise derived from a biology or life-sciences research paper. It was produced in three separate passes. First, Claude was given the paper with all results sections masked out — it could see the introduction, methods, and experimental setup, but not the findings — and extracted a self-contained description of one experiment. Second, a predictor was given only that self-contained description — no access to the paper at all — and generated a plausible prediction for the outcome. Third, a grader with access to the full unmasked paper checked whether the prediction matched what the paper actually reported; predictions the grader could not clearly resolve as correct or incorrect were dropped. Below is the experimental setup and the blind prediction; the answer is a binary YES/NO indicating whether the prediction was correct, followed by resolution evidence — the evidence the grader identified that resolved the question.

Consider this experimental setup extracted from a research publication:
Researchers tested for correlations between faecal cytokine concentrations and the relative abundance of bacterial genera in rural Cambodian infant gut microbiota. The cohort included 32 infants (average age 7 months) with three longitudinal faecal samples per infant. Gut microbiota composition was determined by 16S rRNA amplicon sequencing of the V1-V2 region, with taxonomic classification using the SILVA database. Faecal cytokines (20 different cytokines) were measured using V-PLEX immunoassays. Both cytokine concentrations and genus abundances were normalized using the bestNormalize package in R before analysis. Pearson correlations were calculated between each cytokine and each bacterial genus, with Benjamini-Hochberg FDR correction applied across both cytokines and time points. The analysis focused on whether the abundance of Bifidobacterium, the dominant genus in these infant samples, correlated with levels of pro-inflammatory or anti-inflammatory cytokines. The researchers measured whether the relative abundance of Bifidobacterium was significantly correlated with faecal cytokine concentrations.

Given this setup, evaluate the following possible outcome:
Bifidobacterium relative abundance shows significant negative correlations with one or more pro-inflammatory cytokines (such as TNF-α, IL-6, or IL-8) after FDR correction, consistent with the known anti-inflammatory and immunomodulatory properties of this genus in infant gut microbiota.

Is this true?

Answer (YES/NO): NO